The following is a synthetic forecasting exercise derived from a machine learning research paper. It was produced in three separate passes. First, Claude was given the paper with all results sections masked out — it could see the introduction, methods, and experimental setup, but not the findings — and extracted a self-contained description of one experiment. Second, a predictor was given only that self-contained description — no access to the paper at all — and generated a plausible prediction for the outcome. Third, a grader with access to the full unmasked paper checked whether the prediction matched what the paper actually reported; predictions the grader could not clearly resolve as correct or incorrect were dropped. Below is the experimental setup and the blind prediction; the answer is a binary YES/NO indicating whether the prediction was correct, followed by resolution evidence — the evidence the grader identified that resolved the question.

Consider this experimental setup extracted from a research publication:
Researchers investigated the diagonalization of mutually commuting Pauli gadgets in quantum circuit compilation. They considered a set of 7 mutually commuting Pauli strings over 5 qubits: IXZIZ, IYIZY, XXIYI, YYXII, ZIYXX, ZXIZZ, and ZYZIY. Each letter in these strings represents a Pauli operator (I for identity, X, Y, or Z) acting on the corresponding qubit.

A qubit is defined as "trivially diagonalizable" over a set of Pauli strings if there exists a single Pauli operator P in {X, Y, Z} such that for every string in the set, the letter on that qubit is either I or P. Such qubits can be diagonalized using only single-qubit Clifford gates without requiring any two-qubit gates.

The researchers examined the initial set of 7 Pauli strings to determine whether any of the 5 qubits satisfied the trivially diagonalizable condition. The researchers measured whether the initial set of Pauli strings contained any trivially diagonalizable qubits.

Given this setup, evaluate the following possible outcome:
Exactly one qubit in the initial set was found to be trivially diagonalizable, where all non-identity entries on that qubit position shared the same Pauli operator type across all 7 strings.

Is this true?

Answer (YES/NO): NO